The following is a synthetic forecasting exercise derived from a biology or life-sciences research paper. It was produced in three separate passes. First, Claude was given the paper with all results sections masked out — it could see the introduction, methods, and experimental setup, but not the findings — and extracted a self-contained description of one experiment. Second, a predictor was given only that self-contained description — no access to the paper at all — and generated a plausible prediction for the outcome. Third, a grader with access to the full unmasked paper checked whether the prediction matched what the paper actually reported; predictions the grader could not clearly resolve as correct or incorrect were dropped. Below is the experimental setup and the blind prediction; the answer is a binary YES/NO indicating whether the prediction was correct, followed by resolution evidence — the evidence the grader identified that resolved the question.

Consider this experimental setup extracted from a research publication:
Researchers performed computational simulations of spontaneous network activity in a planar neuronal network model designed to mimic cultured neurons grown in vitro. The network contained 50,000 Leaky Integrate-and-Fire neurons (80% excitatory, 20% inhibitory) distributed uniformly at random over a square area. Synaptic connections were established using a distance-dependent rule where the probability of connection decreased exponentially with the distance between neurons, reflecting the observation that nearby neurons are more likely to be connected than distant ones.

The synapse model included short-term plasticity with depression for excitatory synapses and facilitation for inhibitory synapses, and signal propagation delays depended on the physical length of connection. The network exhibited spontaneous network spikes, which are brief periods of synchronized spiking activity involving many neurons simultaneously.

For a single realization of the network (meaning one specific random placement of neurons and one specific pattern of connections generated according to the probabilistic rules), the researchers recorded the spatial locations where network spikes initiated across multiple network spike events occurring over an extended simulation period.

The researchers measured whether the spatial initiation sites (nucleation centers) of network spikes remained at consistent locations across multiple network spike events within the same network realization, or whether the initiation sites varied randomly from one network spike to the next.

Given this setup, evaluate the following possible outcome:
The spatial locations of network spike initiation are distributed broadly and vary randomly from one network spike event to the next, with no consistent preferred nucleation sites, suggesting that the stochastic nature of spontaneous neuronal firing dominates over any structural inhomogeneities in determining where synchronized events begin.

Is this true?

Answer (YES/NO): NO